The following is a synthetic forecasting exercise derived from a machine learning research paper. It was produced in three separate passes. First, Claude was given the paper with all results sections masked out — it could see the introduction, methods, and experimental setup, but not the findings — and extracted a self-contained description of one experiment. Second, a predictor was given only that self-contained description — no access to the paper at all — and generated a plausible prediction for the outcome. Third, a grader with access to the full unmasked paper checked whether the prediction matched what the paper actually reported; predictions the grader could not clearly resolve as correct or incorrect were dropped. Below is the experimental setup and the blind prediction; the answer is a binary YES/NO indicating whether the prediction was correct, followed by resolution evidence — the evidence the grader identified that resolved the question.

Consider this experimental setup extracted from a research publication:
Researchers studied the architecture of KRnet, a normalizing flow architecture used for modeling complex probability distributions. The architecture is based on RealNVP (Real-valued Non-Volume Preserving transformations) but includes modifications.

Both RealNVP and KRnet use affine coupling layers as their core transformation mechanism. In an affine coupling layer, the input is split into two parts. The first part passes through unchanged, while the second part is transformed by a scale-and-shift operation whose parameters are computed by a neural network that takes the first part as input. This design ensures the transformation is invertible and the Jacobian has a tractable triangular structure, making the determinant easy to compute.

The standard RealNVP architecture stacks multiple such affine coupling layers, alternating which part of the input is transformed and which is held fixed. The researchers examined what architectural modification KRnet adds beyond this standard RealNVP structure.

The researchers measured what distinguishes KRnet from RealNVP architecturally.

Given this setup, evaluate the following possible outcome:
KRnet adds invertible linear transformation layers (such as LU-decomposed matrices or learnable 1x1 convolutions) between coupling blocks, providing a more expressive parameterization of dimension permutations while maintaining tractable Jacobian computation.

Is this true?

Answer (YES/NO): NO